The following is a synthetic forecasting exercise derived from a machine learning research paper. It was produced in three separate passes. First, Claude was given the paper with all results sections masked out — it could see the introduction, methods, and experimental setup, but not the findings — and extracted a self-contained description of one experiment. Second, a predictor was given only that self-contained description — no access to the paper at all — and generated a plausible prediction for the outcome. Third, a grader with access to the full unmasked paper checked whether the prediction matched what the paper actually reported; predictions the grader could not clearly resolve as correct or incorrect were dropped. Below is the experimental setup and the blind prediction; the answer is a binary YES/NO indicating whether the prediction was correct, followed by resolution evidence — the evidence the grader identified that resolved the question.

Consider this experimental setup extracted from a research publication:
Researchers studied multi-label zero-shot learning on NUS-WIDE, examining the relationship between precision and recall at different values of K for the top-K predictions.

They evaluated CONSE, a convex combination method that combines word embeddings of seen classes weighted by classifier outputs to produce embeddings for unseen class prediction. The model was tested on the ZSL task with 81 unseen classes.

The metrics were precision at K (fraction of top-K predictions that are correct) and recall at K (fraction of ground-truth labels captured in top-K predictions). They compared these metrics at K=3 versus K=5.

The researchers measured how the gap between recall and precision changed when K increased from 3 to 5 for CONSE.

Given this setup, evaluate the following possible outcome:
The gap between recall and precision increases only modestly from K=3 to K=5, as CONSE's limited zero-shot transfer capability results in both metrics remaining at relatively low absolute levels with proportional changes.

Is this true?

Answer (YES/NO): NO